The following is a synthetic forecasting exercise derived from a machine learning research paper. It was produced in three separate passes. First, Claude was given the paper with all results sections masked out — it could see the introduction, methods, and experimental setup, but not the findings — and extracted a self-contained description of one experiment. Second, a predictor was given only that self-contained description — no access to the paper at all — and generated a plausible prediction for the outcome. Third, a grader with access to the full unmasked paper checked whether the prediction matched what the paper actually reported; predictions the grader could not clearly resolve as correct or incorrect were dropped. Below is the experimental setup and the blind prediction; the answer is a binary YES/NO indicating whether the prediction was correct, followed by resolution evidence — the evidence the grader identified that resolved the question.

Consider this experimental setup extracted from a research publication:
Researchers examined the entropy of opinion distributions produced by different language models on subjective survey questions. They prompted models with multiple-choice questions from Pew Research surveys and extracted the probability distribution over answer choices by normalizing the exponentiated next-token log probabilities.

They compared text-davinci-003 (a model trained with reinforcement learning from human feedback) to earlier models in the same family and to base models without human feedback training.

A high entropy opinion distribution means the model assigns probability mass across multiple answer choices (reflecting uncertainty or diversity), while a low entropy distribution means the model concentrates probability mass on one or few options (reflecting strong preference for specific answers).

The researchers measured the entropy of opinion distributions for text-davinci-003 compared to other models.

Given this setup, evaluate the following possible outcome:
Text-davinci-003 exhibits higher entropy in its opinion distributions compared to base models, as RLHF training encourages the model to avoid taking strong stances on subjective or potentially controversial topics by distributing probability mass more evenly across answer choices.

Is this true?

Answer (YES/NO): NO